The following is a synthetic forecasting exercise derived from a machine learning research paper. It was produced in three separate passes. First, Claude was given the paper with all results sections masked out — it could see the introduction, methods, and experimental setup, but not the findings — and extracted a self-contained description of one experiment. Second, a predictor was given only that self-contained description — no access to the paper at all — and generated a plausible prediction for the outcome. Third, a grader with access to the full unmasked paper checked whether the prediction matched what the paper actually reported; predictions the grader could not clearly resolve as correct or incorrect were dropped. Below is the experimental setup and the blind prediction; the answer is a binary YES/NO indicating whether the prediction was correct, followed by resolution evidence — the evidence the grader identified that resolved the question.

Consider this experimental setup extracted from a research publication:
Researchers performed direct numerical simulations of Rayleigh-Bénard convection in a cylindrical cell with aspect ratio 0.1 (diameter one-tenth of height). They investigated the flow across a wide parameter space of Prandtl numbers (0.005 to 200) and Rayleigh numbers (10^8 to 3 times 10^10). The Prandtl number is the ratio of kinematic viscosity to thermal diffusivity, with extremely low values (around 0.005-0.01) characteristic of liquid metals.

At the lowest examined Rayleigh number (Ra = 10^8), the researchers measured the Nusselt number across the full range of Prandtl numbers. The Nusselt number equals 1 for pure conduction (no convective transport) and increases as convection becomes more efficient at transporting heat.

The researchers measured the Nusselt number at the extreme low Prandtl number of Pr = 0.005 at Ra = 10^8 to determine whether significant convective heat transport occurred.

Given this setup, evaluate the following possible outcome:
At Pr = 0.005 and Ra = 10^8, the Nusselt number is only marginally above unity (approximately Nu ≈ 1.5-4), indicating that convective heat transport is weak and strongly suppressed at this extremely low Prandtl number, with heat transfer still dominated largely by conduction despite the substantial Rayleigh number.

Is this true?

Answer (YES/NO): NO